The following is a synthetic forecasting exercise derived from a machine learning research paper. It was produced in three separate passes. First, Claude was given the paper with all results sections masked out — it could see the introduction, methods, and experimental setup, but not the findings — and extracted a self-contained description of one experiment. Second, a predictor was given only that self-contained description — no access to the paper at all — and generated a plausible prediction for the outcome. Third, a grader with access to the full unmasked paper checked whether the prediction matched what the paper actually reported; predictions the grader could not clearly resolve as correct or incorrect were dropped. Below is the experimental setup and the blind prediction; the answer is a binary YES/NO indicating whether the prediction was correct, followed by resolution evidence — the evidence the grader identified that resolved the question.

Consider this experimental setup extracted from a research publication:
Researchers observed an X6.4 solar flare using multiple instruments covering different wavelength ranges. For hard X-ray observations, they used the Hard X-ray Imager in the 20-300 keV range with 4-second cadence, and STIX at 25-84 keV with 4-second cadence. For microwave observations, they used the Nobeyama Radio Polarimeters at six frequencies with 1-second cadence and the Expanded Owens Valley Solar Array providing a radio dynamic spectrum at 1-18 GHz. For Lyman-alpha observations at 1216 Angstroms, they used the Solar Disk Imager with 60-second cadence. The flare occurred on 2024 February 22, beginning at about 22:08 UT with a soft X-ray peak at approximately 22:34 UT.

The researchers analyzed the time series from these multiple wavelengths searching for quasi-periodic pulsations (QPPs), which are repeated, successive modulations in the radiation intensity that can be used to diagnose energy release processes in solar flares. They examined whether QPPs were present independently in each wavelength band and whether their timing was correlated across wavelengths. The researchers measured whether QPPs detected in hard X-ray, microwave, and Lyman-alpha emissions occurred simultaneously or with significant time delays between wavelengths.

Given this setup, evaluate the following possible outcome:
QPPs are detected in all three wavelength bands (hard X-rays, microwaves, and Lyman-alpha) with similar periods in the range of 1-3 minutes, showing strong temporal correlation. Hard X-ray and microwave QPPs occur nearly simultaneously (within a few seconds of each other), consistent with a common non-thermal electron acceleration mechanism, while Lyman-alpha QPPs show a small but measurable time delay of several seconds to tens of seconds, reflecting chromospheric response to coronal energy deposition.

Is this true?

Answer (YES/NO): NO